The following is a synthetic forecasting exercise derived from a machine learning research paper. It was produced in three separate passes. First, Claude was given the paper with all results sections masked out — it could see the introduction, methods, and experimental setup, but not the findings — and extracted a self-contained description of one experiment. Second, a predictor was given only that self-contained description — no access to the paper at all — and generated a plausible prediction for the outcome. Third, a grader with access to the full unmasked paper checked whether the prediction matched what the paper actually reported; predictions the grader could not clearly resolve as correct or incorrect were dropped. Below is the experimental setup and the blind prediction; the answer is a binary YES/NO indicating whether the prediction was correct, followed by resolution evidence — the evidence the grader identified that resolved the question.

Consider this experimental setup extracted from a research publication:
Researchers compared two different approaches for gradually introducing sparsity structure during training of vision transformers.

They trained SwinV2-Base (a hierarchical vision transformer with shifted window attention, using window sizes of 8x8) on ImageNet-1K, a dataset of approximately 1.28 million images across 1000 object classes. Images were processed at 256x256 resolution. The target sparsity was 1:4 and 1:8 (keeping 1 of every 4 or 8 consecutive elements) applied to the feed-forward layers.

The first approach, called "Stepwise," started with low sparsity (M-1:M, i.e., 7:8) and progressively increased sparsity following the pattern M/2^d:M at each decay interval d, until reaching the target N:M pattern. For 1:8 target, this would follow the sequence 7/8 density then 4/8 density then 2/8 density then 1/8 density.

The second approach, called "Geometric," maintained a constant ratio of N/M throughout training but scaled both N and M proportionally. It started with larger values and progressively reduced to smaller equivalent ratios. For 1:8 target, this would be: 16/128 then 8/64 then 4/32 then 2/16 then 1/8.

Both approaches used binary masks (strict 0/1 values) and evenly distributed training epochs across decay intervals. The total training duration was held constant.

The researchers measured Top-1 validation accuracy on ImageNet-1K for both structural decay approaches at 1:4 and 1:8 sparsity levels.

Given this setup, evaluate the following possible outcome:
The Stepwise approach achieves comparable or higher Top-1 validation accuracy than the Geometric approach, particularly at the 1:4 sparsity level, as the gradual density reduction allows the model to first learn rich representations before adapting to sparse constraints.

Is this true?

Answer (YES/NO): NO